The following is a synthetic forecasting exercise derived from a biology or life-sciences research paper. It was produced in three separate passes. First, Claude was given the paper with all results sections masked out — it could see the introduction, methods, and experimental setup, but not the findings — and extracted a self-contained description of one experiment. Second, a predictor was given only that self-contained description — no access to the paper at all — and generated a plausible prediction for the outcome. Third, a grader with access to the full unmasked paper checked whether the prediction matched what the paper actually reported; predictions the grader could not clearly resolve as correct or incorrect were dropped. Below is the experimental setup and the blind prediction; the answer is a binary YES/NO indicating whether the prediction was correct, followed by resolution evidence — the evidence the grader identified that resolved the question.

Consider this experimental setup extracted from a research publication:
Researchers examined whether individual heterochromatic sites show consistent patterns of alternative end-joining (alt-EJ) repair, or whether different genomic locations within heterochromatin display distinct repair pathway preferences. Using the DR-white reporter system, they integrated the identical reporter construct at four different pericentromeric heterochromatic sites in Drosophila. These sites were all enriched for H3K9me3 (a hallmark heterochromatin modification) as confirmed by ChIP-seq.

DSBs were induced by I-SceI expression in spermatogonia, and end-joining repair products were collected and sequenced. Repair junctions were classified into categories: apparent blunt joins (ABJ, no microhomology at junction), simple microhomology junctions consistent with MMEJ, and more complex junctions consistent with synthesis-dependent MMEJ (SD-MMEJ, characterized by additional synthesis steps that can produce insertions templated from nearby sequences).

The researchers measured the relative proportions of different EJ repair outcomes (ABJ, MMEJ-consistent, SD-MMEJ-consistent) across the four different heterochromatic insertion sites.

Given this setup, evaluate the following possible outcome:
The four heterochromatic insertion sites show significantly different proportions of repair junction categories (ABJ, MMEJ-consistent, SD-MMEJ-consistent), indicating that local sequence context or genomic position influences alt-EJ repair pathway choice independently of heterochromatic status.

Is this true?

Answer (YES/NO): YES